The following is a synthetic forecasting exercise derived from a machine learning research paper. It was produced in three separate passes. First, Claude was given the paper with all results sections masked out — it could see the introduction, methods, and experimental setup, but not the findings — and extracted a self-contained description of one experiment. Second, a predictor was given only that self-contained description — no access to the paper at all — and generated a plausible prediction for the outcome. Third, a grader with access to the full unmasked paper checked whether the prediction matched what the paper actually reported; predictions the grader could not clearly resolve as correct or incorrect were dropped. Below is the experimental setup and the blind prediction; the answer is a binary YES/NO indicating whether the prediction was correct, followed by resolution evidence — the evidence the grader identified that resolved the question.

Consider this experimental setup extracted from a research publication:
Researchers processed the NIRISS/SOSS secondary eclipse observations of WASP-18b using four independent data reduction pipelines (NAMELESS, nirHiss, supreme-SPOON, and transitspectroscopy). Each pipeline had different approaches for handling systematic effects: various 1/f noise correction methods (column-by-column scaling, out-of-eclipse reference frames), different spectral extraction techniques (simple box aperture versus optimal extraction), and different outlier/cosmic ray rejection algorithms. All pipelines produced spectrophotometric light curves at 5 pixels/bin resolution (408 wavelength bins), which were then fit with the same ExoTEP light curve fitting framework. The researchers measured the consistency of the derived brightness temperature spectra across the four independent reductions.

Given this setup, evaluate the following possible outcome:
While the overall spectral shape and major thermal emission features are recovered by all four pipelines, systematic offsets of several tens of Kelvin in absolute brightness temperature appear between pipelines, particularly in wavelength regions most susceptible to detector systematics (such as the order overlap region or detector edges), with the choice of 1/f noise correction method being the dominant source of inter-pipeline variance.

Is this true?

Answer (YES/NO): NO